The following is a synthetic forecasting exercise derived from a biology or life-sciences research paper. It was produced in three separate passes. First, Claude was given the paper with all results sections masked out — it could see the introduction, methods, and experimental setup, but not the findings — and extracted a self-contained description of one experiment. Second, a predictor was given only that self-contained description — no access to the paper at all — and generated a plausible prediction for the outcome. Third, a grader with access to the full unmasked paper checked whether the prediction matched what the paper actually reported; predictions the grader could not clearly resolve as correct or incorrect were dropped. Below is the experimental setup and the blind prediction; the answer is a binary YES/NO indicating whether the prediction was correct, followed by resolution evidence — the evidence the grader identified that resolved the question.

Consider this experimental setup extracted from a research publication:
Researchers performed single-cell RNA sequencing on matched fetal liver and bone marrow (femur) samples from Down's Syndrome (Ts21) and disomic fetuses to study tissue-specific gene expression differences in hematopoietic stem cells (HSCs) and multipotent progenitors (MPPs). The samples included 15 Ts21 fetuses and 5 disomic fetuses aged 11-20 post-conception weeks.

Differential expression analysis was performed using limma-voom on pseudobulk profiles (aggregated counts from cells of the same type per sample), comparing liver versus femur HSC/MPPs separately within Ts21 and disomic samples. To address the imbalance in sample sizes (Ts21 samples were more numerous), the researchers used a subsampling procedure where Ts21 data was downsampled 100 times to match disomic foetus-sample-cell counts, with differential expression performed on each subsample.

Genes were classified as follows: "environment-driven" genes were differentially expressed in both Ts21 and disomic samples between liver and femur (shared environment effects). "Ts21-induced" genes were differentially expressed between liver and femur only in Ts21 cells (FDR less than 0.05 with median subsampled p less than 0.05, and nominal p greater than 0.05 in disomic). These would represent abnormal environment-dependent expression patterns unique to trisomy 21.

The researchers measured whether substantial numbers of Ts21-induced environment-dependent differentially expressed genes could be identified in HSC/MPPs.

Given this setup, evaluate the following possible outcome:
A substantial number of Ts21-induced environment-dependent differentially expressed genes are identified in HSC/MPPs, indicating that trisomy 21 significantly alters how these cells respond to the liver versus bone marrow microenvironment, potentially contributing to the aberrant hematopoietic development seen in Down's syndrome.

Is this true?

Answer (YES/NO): YES